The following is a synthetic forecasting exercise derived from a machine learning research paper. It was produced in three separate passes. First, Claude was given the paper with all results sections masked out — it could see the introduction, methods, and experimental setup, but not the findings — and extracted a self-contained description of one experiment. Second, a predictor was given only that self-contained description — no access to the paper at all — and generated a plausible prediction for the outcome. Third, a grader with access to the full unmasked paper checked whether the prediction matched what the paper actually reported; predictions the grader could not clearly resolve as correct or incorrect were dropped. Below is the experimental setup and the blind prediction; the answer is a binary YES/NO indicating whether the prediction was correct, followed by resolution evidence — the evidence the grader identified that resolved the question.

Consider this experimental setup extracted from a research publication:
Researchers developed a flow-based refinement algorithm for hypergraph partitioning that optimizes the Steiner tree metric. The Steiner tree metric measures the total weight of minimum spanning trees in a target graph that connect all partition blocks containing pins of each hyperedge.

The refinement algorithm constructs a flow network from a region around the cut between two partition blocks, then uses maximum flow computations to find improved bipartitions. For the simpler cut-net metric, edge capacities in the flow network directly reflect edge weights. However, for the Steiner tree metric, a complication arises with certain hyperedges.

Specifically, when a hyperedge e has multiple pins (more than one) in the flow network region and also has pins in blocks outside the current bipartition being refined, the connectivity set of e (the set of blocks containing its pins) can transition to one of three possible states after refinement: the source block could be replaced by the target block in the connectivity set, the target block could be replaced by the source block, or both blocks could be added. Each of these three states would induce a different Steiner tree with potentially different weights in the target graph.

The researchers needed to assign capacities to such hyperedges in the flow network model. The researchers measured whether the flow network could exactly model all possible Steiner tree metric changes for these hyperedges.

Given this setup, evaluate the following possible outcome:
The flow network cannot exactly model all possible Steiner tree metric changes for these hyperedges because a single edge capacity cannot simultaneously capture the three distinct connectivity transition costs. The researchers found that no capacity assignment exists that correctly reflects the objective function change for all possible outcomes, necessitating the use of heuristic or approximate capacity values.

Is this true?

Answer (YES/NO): YES